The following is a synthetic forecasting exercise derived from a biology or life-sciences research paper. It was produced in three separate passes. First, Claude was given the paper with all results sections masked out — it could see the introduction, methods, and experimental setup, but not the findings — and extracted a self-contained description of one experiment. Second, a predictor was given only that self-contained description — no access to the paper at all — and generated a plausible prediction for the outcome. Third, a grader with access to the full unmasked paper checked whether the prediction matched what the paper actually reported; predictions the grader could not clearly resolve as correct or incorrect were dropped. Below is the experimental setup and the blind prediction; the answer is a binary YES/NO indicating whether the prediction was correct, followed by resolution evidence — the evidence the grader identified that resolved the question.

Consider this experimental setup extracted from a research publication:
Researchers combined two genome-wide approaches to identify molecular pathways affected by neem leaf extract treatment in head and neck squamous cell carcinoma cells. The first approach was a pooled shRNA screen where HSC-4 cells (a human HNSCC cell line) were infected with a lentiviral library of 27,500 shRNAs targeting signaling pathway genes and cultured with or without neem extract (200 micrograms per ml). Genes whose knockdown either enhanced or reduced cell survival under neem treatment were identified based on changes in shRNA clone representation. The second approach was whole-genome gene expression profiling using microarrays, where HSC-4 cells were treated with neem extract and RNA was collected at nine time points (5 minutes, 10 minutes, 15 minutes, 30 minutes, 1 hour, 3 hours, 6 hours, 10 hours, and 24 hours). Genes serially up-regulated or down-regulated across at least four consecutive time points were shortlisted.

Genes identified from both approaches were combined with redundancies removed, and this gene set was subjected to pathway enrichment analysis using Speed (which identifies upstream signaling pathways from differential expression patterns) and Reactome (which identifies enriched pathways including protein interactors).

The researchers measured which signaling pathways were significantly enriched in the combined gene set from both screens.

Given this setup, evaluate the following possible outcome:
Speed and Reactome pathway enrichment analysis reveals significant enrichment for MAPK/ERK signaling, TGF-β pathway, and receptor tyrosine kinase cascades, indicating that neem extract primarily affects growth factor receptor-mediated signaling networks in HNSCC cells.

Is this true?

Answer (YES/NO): NO